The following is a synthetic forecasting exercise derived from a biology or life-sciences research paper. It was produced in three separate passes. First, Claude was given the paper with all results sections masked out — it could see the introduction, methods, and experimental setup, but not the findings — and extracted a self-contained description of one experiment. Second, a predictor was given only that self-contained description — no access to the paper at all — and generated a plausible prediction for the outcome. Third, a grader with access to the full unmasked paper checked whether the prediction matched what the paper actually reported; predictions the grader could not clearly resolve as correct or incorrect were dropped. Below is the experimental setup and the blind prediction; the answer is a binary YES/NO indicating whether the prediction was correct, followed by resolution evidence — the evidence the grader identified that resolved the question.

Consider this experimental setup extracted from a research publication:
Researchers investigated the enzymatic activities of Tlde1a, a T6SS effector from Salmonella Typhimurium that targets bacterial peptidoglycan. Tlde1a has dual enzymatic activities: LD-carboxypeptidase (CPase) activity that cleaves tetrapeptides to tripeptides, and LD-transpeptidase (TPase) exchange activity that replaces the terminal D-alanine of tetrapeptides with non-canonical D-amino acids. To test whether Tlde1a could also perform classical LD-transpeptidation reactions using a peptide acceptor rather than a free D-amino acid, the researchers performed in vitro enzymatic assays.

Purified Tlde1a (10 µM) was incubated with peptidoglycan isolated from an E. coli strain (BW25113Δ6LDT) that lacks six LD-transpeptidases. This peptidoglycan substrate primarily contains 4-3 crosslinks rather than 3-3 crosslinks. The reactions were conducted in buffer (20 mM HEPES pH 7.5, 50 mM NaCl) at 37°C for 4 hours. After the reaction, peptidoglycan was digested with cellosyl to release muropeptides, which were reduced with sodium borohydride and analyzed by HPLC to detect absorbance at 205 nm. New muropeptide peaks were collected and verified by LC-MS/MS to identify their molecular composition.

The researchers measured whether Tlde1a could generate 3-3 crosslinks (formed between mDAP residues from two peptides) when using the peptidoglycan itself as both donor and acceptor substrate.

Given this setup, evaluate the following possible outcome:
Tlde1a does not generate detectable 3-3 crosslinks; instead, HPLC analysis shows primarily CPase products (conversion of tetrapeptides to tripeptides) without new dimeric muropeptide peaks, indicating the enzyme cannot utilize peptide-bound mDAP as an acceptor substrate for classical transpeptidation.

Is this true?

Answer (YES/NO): NO